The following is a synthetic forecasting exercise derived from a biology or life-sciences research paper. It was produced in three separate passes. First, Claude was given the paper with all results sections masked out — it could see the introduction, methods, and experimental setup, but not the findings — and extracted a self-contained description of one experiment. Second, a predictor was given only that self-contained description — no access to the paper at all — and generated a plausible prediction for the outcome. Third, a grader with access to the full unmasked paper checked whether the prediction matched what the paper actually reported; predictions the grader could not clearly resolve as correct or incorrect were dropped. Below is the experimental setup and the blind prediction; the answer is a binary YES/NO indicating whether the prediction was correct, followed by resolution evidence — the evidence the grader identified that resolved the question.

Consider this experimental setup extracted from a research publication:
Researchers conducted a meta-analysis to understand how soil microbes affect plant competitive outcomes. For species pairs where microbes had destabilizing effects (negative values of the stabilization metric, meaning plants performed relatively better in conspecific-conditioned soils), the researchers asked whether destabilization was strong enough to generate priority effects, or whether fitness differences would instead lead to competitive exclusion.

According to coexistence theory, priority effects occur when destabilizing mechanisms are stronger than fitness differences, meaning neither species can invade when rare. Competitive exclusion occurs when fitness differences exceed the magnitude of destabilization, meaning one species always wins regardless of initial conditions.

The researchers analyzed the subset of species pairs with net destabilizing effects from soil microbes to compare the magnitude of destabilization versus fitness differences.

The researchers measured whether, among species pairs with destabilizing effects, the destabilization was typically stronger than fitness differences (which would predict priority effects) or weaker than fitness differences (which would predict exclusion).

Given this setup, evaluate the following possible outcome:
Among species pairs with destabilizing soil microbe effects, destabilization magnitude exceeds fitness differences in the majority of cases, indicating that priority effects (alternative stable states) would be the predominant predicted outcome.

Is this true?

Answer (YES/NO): NO